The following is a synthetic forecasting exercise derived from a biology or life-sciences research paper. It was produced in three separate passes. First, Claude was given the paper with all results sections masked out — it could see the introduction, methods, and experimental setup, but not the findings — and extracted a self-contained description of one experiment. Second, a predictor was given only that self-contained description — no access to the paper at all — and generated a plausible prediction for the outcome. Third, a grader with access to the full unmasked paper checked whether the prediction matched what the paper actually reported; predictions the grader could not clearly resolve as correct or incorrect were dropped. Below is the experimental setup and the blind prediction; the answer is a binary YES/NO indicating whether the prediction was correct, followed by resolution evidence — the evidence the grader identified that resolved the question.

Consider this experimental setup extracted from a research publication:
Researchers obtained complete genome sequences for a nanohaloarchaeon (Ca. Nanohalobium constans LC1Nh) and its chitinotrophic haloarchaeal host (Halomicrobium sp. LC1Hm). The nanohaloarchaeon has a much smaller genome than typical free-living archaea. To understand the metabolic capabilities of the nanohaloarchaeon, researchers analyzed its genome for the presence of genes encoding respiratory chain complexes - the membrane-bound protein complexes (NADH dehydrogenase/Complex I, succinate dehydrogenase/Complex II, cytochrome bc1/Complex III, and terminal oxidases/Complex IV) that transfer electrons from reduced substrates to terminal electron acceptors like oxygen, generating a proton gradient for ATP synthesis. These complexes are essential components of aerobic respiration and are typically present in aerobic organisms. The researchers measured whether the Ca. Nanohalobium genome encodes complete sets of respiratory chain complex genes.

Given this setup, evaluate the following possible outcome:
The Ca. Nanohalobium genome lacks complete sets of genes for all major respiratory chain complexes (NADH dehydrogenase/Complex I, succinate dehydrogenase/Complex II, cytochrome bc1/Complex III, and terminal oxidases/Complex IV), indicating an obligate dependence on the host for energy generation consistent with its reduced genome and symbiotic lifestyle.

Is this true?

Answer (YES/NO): YES